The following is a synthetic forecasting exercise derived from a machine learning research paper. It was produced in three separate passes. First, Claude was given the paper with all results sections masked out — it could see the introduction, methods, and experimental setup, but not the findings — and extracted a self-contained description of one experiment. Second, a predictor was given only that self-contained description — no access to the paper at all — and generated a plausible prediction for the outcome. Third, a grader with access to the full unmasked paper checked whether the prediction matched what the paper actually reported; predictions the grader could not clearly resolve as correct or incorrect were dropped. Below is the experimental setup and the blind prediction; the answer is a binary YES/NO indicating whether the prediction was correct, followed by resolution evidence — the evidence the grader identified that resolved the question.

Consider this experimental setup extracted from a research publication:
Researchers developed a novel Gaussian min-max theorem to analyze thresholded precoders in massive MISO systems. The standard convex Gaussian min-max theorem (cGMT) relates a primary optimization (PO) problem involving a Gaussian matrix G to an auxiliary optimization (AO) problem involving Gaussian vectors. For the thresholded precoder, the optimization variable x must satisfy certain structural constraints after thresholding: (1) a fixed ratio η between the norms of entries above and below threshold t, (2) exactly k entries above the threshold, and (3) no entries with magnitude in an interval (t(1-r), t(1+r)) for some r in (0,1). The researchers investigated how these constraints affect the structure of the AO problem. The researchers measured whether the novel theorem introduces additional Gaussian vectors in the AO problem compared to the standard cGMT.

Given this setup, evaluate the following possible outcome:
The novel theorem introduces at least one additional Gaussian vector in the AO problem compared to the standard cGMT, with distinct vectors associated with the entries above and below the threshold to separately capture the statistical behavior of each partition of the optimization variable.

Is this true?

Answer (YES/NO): NO